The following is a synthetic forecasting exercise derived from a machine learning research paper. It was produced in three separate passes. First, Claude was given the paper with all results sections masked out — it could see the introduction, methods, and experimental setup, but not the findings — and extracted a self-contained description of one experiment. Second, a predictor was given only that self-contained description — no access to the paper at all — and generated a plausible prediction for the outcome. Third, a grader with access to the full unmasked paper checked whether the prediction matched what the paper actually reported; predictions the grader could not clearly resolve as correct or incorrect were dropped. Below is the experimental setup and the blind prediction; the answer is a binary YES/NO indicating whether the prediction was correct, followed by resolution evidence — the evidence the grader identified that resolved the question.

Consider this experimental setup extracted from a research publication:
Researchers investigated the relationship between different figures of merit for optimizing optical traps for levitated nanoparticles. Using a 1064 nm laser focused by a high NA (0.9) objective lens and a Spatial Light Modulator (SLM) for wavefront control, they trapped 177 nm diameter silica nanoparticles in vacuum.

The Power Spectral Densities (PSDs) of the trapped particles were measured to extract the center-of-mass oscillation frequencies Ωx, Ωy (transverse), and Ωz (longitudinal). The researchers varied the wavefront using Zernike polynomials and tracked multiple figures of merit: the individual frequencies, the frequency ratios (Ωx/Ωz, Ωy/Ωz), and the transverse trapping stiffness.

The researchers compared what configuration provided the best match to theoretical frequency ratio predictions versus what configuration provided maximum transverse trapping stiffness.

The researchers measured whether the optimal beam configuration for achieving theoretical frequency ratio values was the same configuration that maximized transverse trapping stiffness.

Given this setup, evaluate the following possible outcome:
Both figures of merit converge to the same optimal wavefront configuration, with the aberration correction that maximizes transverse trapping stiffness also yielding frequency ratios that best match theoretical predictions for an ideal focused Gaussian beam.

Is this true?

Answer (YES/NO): NO